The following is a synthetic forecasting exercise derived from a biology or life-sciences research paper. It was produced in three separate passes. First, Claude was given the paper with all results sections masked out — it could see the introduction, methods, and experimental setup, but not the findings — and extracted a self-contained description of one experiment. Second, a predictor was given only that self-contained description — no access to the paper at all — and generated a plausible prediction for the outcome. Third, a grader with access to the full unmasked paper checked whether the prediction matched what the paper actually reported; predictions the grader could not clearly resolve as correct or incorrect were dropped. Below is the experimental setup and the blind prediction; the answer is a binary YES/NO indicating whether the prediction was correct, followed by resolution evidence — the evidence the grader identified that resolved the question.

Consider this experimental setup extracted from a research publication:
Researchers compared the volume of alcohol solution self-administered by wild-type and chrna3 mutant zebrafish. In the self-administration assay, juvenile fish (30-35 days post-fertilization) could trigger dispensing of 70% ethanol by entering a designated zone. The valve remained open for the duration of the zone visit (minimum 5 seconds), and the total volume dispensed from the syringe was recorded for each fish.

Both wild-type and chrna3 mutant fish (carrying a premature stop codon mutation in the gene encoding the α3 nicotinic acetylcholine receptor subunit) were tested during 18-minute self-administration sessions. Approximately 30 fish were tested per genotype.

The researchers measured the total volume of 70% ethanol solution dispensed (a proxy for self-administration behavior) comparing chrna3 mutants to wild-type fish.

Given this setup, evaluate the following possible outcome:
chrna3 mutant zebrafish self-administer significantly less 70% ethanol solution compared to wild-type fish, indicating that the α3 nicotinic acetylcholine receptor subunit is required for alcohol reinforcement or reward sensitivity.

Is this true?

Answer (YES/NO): NO